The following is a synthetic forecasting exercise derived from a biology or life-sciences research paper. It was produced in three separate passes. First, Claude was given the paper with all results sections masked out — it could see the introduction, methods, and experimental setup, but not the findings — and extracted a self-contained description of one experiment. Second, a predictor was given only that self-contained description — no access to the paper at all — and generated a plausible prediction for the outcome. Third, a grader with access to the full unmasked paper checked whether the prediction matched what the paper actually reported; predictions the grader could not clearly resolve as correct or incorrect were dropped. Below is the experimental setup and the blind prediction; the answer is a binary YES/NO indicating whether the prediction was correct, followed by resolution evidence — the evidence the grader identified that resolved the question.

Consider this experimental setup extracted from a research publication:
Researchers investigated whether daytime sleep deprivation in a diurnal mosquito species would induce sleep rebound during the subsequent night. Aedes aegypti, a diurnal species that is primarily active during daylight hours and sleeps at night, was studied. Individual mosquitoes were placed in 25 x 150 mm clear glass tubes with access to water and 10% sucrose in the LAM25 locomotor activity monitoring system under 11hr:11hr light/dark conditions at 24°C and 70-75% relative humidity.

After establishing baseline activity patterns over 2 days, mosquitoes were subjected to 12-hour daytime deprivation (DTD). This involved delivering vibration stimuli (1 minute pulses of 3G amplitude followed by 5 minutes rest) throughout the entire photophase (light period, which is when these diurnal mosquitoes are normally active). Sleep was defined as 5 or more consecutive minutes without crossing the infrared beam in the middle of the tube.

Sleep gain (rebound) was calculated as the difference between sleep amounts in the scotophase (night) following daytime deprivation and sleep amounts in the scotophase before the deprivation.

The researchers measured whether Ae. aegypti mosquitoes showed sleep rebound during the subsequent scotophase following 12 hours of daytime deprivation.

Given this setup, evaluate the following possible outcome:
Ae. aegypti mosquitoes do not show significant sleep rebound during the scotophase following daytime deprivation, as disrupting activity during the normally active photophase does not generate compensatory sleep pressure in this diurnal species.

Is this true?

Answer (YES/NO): YES